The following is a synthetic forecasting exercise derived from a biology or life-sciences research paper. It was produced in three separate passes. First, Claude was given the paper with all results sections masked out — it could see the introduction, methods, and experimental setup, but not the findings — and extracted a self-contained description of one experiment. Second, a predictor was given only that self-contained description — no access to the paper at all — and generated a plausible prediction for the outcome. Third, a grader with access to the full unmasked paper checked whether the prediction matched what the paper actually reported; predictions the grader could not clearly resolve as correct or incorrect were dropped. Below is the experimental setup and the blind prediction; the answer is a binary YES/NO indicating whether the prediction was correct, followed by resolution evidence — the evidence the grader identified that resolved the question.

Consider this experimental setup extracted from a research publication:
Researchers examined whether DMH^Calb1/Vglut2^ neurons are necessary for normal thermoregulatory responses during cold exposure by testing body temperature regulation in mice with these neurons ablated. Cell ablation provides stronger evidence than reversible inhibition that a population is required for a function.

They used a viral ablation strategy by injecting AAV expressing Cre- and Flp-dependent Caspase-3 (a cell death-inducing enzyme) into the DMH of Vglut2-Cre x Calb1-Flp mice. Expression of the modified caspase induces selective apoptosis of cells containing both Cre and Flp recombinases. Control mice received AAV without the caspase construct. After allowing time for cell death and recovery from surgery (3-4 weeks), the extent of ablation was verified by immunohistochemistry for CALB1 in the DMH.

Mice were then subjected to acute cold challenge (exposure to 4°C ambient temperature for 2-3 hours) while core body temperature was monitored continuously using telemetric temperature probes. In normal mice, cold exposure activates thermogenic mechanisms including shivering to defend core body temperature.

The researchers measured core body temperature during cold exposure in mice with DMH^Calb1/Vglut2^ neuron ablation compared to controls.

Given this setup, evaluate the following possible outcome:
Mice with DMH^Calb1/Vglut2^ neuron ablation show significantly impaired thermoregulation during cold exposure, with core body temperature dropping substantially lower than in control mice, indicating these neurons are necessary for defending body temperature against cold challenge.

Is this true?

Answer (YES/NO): YES